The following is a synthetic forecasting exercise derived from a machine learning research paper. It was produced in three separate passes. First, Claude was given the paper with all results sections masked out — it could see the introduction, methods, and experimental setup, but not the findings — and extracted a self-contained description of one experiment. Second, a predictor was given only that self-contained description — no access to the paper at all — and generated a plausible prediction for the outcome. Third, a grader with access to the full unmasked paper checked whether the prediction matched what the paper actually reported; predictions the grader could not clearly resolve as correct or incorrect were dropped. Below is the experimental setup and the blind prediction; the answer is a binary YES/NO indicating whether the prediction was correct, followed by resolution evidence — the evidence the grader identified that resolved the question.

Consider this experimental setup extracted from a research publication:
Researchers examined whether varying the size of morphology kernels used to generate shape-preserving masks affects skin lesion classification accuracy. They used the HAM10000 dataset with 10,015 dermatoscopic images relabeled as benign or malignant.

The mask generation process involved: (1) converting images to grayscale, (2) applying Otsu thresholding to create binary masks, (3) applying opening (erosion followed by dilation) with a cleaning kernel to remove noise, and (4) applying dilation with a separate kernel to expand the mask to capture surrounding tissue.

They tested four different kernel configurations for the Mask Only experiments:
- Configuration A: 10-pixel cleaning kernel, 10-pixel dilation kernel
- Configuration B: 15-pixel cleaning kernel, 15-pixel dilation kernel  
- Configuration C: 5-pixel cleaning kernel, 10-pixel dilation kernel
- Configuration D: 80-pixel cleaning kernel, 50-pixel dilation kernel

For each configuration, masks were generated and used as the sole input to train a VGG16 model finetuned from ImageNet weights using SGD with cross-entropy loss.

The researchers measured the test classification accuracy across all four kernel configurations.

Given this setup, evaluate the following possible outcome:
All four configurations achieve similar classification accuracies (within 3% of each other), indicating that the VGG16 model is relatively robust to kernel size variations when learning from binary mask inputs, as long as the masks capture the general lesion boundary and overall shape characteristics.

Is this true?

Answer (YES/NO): YES